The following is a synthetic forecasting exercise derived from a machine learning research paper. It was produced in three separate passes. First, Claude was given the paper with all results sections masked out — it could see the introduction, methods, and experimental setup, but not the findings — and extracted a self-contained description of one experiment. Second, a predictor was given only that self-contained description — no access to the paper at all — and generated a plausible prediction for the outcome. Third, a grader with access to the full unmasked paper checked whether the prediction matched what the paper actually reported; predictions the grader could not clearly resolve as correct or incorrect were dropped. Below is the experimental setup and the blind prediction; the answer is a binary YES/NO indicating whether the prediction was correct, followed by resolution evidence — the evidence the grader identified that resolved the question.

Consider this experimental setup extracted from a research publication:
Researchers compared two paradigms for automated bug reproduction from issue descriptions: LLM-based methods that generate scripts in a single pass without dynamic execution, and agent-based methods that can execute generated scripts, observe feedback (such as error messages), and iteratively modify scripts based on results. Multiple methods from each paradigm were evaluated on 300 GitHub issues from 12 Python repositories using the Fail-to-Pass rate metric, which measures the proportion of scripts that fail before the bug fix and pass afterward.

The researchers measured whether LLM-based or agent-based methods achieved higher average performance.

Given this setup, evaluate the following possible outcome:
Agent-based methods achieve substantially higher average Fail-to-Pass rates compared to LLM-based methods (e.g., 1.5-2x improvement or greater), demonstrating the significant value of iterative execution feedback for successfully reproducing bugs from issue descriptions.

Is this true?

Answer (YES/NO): NO